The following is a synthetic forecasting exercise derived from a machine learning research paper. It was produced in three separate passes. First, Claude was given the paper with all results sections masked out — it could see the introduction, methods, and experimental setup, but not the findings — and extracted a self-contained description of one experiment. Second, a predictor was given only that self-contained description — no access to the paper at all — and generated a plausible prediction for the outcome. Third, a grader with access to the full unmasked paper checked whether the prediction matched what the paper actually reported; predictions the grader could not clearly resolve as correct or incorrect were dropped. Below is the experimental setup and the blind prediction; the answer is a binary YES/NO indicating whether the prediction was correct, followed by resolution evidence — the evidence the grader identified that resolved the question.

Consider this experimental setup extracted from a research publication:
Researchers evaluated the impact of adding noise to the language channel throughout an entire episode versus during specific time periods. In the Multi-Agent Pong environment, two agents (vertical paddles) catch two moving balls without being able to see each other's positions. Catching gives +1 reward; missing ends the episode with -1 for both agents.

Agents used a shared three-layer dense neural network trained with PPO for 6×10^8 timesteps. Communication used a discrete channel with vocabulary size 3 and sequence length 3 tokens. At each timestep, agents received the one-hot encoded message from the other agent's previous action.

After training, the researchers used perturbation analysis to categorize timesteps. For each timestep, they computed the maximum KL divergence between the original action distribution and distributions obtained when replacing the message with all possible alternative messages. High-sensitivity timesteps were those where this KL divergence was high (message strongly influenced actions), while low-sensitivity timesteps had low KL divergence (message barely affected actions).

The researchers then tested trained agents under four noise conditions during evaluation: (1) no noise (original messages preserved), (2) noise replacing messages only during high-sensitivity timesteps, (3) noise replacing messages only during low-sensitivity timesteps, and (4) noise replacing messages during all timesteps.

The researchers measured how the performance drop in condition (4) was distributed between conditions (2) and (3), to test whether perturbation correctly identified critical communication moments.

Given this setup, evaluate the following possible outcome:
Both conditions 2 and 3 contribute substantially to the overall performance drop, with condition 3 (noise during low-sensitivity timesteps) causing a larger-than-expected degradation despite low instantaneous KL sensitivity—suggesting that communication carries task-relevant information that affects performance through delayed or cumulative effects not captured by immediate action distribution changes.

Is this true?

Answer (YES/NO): NO